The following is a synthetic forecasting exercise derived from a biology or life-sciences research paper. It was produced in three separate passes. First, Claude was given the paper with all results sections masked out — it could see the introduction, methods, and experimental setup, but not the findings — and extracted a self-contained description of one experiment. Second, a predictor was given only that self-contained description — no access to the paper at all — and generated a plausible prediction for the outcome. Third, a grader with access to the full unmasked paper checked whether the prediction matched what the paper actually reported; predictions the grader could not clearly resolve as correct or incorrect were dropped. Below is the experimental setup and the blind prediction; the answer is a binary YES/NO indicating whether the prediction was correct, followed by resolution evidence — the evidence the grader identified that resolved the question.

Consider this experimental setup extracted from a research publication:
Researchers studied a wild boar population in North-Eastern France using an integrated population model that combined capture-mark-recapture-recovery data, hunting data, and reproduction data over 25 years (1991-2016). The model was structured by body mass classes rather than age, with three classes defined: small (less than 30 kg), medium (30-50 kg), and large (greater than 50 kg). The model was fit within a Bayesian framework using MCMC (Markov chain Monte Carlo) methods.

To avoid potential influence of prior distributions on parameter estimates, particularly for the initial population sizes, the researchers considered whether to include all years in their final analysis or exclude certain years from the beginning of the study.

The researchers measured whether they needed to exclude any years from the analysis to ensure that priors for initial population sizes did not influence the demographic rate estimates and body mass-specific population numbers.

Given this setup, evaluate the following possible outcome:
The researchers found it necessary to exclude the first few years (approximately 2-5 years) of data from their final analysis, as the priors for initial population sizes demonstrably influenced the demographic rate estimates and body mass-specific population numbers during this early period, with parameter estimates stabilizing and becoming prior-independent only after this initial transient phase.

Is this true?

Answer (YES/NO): NO